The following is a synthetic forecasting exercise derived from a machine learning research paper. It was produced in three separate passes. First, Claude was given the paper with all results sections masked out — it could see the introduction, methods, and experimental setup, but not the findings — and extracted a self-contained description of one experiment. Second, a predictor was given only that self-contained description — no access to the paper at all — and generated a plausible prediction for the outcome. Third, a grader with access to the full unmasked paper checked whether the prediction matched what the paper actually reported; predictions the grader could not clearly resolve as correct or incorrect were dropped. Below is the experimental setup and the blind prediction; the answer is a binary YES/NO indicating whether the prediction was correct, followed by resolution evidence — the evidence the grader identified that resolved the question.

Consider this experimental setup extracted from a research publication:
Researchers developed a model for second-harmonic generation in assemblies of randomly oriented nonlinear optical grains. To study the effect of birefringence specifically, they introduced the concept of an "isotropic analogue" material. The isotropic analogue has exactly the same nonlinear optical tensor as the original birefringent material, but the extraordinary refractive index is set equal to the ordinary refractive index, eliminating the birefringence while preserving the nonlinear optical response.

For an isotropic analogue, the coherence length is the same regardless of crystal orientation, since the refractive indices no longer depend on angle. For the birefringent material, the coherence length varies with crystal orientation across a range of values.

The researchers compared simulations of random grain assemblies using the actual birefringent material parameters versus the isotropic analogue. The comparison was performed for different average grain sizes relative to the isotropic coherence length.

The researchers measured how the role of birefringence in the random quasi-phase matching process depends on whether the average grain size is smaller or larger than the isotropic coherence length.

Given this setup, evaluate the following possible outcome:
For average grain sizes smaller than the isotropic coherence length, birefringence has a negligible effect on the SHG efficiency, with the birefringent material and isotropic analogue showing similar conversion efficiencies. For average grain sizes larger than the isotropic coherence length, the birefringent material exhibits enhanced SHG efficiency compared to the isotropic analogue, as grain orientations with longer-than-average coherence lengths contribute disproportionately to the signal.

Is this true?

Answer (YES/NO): YES